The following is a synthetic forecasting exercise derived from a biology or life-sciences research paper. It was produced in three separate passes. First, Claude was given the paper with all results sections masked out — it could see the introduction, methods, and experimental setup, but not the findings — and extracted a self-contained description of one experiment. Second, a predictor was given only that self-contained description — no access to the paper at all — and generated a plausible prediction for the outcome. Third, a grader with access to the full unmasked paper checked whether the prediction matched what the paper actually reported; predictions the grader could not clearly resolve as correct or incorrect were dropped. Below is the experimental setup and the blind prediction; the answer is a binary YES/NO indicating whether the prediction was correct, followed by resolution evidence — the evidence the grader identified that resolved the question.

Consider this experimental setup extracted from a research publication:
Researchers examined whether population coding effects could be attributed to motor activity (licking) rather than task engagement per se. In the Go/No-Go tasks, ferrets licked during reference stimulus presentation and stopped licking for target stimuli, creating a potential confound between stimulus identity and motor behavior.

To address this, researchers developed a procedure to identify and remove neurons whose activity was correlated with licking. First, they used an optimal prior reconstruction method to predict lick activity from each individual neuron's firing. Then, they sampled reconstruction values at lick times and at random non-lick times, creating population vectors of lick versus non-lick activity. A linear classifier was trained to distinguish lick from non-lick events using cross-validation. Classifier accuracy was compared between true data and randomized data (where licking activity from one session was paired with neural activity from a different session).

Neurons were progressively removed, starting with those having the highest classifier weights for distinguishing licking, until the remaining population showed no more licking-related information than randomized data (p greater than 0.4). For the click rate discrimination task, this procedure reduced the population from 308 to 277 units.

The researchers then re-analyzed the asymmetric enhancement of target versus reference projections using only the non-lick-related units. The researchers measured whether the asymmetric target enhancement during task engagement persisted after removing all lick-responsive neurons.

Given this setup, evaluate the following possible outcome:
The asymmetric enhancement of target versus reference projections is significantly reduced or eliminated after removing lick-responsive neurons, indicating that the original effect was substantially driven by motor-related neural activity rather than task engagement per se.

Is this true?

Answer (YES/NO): NO